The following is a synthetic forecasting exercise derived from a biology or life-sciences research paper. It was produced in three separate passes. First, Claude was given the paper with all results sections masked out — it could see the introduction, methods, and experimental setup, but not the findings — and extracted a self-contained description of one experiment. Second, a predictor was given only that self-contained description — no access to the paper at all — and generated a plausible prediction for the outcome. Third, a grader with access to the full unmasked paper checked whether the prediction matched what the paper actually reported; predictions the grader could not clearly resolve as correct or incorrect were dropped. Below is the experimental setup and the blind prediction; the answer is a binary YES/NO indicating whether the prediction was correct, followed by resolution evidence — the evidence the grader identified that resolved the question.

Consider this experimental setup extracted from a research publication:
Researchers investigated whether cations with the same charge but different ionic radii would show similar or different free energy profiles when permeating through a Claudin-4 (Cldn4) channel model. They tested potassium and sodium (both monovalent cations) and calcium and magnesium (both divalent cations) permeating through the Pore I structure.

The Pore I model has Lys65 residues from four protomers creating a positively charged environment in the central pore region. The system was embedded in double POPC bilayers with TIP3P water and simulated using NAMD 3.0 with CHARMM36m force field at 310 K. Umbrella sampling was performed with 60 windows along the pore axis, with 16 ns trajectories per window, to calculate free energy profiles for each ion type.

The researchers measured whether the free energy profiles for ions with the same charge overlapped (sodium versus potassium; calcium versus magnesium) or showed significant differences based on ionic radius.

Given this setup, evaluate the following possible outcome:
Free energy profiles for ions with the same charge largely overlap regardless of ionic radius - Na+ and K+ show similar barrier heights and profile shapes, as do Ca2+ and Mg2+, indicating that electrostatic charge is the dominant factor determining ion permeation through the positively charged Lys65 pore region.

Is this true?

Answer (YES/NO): YES